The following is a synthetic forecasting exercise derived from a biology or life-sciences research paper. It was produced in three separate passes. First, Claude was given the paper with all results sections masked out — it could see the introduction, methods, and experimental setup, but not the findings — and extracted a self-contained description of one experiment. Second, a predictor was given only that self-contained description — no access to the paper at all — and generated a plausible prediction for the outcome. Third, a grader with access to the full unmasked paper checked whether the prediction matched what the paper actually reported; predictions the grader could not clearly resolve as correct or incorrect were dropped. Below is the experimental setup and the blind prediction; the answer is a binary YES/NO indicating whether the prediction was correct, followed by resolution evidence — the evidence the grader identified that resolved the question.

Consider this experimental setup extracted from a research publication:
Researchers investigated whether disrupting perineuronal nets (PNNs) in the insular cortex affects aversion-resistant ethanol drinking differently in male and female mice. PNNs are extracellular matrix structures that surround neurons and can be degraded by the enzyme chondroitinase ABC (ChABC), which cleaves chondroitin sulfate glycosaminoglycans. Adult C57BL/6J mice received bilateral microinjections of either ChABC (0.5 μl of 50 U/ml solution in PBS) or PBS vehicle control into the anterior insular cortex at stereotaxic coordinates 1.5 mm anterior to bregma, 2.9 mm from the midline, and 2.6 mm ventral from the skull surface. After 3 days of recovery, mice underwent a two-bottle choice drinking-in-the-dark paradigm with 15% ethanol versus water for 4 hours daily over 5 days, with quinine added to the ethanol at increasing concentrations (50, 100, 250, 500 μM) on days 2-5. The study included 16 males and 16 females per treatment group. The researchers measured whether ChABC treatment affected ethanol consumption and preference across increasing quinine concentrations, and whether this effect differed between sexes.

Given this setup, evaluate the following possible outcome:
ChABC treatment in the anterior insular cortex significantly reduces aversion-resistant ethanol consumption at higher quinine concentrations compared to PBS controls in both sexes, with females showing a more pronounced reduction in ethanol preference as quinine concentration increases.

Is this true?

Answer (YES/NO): NO